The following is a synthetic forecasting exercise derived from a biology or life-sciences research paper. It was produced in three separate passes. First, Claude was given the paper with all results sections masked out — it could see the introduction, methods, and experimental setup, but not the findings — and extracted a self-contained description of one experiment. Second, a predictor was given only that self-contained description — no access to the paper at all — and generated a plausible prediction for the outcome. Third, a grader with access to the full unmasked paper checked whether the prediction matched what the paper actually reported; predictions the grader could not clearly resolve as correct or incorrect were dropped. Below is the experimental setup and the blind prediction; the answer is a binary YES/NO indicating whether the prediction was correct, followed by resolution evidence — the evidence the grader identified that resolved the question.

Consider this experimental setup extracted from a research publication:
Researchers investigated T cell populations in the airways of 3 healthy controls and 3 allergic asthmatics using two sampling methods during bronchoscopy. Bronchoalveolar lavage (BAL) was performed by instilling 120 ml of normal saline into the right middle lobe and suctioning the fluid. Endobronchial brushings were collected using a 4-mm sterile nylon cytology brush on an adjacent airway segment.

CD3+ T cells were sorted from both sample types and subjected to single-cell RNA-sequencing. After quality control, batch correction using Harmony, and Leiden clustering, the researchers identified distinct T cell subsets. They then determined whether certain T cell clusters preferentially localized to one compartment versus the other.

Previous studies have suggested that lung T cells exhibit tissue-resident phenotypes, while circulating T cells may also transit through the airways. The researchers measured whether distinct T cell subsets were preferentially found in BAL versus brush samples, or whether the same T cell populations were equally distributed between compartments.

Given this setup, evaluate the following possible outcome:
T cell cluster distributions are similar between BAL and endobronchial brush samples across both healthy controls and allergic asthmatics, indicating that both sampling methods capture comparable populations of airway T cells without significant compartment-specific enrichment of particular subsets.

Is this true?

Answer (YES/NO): NO